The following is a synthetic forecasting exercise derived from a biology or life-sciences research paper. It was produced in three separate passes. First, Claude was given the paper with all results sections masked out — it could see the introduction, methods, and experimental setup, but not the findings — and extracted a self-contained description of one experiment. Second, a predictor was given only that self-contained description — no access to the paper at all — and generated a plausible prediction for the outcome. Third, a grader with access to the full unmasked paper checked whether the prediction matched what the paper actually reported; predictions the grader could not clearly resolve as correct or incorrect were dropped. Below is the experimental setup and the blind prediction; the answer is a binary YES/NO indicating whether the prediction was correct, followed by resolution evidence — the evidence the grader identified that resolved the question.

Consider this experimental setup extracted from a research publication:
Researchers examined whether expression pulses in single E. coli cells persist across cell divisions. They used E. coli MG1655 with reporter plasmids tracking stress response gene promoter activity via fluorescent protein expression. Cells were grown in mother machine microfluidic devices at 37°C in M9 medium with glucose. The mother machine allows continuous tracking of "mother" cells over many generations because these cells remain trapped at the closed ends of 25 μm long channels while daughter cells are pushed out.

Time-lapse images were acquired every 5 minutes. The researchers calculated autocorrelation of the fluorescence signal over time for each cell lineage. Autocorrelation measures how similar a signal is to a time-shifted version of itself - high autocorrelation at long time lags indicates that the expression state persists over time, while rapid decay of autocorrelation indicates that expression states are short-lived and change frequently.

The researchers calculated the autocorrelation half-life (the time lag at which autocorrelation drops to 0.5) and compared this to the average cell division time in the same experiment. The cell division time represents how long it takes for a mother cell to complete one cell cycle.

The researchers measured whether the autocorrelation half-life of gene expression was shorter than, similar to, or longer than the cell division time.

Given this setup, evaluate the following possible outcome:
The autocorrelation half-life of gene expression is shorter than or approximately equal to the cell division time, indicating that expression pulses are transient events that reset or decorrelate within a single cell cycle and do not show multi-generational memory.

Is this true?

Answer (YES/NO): NO